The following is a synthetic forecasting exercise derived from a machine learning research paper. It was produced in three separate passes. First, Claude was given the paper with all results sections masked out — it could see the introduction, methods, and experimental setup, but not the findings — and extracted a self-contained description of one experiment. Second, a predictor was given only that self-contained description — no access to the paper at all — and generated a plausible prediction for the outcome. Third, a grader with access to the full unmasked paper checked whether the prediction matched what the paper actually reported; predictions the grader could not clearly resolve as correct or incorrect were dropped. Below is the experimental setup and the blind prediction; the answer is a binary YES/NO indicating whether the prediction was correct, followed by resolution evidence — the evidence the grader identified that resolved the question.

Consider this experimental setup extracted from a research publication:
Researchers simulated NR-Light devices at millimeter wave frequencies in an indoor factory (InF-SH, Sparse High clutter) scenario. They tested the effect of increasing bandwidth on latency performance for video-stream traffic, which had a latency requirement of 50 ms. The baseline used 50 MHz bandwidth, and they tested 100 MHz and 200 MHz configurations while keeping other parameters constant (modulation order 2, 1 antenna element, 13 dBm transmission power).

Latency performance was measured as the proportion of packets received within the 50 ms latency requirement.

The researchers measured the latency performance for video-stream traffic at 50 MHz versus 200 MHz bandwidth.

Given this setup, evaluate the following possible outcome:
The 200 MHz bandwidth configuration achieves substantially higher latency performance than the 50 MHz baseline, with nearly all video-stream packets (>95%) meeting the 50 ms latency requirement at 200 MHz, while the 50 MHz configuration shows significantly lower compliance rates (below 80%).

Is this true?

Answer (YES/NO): NO